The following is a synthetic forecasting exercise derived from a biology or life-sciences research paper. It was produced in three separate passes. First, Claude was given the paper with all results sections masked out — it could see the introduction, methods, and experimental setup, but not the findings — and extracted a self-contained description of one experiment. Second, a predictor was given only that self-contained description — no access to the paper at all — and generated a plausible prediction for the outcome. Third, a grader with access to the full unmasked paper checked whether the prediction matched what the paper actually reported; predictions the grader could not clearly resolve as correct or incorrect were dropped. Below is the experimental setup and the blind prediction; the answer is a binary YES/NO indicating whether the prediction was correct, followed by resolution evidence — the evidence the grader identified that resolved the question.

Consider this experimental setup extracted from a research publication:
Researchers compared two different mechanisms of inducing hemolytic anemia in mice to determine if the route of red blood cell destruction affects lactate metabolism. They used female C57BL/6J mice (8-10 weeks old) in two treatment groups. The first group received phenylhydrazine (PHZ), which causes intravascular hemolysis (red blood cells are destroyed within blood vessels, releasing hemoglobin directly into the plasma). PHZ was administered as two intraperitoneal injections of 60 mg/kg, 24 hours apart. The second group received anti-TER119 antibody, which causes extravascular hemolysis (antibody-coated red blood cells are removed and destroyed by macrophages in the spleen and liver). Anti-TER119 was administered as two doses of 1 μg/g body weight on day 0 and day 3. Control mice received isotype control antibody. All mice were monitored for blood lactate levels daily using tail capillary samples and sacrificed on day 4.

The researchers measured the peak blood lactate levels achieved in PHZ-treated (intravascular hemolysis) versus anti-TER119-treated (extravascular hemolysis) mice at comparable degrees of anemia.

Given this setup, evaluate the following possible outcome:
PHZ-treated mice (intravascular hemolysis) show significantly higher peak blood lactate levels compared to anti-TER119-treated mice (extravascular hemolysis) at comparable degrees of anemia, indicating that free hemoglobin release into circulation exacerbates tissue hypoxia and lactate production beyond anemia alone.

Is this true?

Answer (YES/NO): NO